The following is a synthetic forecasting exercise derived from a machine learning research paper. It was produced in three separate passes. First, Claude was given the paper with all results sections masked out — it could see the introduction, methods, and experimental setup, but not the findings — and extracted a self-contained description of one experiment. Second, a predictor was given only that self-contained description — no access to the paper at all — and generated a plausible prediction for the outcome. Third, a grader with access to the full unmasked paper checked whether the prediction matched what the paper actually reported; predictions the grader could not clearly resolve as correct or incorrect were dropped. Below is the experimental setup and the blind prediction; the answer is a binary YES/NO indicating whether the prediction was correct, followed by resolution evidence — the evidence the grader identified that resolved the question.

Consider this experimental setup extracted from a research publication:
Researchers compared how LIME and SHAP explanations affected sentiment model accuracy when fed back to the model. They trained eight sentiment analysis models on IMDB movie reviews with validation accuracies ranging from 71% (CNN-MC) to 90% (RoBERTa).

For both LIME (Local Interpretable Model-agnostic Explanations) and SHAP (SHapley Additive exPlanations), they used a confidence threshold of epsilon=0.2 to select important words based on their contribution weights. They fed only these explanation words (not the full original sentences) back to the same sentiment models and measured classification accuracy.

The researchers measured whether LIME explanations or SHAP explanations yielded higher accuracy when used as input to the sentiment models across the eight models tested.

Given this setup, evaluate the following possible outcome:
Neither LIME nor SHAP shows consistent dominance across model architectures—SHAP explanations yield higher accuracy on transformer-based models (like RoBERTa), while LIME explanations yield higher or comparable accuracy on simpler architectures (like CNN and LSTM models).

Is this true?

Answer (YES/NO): NO